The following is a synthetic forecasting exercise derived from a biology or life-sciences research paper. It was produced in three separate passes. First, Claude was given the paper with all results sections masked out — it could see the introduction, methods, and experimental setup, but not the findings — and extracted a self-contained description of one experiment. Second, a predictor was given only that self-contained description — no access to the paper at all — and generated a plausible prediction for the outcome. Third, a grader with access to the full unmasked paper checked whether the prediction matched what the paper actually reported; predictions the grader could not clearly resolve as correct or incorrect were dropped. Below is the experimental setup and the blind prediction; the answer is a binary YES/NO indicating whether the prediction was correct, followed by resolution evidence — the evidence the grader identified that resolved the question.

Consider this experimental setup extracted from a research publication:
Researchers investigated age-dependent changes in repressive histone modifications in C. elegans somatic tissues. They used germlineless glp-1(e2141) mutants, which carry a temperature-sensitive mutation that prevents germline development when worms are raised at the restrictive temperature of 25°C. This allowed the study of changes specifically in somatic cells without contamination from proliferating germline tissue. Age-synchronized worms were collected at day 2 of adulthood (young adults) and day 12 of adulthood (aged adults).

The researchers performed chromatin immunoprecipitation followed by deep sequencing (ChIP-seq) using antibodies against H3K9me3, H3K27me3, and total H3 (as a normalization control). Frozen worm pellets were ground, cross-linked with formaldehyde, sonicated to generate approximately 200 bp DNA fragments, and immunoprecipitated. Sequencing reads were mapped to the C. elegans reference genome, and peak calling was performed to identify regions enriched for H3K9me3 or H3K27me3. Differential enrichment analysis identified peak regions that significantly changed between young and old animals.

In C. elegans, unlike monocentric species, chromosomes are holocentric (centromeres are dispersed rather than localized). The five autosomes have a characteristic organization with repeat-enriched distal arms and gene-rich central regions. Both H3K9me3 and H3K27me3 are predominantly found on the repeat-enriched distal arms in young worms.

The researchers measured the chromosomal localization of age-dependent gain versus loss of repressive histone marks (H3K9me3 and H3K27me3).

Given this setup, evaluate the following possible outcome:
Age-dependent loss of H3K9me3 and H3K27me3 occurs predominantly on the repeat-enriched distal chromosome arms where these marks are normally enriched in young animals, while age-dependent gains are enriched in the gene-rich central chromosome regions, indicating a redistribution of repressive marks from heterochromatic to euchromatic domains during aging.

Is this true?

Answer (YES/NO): NO